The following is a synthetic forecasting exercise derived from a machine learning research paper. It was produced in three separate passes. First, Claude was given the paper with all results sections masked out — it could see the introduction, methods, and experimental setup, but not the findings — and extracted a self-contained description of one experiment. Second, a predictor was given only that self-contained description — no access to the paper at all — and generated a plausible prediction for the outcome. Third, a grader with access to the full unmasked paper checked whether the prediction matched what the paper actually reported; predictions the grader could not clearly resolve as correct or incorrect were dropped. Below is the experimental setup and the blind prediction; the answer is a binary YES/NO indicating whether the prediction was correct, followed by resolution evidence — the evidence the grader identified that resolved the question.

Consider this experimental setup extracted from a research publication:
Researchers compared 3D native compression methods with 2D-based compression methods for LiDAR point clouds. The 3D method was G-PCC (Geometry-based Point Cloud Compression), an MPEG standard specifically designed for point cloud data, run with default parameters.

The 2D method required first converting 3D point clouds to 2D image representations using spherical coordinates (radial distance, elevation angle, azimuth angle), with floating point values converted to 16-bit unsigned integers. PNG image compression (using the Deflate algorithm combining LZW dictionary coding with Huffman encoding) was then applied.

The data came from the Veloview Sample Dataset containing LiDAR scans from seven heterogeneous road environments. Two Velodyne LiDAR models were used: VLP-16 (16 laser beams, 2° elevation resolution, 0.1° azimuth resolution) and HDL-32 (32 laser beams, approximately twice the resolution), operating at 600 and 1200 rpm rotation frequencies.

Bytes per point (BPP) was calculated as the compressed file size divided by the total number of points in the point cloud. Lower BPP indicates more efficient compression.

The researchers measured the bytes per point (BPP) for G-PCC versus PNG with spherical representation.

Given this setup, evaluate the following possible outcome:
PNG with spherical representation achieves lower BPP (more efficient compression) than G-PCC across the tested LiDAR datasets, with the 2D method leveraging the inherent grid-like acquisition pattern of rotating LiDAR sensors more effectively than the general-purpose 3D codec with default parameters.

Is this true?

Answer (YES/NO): NO